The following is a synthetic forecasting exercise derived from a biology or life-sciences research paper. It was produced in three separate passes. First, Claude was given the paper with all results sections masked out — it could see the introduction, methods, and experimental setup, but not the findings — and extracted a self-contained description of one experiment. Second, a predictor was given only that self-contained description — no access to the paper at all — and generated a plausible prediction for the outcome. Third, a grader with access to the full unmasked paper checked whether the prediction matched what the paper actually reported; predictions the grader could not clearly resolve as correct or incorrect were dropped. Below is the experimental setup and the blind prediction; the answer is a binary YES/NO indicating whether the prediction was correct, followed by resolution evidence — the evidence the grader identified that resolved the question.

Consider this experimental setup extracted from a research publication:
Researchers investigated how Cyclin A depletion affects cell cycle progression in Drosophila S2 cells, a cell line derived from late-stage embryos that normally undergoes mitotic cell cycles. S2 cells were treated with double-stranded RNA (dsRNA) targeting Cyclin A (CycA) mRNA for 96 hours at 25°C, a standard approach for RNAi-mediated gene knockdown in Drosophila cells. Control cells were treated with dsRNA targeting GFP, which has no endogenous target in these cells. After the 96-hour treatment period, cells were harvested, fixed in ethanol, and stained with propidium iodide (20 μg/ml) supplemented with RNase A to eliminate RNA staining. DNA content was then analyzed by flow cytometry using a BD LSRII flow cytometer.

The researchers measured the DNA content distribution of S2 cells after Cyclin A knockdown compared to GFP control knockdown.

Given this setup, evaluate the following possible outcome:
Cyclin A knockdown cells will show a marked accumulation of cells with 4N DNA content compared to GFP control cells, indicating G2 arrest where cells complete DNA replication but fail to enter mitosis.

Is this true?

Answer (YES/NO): NO